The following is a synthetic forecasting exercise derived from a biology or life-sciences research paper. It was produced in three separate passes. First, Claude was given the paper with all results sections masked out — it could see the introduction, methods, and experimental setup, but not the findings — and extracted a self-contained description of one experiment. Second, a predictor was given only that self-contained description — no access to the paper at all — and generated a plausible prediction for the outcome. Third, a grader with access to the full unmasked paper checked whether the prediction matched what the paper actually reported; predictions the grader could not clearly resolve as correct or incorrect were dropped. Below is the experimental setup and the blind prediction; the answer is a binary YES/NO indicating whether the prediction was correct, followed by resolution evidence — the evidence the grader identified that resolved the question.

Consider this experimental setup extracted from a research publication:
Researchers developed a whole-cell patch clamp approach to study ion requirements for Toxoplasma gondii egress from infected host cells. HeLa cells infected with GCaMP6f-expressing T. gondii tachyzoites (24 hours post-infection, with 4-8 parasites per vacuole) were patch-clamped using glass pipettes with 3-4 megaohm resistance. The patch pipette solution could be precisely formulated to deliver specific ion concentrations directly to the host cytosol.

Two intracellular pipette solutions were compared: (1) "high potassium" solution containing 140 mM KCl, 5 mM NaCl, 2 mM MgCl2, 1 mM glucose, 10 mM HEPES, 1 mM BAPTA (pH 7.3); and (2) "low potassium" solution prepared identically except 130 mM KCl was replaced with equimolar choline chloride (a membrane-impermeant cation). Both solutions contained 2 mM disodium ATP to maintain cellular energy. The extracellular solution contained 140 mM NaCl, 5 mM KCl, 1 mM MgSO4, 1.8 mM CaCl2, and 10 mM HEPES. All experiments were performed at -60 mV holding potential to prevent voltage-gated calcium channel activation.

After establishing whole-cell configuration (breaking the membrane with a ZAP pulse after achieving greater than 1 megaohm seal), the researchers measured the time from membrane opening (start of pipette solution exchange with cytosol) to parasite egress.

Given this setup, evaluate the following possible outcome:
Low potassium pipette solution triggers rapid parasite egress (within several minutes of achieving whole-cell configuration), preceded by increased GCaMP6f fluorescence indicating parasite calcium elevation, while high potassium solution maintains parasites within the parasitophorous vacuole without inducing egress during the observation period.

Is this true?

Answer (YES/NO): NO